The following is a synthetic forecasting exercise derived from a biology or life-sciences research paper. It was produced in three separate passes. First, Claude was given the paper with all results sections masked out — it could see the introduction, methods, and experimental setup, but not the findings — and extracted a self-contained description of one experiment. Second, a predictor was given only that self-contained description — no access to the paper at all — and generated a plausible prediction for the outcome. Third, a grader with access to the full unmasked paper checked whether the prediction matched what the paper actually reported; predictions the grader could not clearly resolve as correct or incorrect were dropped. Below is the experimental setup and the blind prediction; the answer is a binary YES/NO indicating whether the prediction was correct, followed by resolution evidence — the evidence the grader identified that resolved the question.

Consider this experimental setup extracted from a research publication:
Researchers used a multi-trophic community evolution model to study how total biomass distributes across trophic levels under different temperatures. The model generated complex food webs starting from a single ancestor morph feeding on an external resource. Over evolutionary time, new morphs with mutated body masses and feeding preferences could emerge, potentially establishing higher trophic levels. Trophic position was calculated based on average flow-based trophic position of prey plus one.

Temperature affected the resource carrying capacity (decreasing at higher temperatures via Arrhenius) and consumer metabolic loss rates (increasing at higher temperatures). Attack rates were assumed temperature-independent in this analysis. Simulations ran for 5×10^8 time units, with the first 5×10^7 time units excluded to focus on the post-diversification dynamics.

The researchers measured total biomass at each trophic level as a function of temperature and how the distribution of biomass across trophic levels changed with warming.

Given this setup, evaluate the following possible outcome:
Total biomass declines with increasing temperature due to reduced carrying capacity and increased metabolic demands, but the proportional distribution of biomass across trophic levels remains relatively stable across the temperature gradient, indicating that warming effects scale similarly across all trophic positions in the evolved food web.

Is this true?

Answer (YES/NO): NO